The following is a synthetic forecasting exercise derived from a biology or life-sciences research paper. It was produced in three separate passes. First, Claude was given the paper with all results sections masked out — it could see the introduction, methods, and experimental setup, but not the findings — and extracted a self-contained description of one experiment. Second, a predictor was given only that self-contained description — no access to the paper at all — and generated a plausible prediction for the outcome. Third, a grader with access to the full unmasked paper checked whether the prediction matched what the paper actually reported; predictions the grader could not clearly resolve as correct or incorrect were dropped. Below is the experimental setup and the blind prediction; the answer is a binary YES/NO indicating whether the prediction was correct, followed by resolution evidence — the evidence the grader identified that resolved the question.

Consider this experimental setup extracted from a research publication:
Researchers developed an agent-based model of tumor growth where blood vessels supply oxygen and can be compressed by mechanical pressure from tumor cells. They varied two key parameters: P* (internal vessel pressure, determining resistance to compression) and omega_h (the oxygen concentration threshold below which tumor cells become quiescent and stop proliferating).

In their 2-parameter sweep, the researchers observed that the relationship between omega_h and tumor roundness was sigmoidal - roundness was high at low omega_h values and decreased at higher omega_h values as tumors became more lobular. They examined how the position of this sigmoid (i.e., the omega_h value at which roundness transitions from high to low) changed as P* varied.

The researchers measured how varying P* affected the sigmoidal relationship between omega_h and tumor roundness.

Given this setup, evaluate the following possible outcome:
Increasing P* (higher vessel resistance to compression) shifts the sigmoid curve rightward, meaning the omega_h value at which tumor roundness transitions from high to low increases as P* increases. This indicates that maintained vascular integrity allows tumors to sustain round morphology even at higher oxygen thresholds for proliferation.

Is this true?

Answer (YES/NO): YES